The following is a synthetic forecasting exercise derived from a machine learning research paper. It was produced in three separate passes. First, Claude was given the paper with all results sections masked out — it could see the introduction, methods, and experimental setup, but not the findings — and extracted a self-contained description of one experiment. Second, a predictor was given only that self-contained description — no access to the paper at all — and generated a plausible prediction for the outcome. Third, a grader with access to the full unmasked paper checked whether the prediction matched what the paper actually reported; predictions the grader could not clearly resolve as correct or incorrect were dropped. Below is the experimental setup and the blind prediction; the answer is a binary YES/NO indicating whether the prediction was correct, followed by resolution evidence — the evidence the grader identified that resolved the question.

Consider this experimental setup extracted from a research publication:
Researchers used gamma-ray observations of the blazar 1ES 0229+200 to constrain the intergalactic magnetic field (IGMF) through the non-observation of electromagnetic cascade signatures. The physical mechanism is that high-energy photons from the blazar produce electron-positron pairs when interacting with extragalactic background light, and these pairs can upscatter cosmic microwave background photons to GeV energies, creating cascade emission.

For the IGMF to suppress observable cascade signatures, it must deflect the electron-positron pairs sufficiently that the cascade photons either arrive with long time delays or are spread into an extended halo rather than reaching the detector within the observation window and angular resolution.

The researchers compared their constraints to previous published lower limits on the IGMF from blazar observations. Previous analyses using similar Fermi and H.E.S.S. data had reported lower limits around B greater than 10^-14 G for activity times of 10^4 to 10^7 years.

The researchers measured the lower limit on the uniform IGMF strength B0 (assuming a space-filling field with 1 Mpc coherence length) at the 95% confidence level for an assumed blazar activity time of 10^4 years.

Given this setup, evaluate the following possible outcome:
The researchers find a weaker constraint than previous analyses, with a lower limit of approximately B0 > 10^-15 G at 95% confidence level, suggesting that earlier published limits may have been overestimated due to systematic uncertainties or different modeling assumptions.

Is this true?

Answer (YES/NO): NO